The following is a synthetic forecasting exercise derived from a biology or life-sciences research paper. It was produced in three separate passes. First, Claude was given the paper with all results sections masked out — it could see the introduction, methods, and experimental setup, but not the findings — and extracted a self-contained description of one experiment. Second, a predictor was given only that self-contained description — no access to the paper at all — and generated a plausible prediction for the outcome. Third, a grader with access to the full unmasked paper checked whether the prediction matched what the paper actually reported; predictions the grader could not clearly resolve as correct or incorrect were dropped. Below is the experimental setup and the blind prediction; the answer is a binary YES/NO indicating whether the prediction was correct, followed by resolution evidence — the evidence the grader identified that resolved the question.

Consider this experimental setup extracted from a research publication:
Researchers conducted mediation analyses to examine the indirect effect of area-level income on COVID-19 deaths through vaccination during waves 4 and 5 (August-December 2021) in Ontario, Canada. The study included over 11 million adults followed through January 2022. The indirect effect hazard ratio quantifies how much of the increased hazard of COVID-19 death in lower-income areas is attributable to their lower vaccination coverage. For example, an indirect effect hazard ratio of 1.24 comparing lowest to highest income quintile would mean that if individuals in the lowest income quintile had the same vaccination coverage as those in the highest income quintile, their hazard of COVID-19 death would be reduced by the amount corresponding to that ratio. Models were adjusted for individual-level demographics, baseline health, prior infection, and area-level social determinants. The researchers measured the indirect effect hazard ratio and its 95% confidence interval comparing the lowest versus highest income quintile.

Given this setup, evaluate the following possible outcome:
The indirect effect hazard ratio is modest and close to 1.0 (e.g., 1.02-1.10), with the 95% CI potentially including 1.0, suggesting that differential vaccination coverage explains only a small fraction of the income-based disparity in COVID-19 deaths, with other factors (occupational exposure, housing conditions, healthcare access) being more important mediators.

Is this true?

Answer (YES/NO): NO